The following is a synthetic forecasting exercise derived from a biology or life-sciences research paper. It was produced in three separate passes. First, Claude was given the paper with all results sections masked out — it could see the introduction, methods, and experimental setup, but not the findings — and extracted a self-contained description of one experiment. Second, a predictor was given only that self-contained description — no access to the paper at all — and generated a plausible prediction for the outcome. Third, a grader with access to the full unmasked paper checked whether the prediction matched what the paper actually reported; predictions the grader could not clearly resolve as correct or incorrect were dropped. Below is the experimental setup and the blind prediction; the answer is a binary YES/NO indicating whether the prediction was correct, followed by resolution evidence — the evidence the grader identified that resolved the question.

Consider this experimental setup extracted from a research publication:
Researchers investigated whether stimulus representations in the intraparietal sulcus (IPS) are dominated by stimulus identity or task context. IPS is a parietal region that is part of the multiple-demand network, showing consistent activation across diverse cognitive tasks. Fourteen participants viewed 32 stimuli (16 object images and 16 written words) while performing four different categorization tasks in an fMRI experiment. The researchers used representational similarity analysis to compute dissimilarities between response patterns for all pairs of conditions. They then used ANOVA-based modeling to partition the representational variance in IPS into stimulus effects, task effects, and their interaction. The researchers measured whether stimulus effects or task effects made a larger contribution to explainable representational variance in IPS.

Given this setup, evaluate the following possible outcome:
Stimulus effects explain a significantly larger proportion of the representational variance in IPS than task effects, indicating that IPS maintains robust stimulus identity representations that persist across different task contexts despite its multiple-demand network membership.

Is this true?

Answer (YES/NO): NO